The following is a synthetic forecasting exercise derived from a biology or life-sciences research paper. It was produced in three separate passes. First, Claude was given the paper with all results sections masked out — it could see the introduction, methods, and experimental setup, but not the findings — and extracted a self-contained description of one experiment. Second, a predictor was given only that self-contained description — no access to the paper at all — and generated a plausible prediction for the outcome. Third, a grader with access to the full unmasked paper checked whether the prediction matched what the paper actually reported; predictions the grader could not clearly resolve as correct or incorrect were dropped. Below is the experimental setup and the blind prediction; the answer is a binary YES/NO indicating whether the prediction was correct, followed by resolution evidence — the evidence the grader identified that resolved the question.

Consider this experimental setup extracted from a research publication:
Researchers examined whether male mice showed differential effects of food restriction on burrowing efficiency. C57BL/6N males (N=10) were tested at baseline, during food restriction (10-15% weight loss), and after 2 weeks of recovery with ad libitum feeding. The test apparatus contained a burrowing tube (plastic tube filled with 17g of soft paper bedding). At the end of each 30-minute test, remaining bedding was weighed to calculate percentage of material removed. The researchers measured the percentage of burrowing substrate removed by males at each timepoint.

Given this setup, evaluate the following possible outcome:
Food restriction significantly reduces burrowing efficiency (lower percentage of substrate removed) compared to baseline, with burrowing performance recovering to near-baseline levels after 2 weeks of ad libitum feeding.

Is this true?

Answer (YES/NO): YES